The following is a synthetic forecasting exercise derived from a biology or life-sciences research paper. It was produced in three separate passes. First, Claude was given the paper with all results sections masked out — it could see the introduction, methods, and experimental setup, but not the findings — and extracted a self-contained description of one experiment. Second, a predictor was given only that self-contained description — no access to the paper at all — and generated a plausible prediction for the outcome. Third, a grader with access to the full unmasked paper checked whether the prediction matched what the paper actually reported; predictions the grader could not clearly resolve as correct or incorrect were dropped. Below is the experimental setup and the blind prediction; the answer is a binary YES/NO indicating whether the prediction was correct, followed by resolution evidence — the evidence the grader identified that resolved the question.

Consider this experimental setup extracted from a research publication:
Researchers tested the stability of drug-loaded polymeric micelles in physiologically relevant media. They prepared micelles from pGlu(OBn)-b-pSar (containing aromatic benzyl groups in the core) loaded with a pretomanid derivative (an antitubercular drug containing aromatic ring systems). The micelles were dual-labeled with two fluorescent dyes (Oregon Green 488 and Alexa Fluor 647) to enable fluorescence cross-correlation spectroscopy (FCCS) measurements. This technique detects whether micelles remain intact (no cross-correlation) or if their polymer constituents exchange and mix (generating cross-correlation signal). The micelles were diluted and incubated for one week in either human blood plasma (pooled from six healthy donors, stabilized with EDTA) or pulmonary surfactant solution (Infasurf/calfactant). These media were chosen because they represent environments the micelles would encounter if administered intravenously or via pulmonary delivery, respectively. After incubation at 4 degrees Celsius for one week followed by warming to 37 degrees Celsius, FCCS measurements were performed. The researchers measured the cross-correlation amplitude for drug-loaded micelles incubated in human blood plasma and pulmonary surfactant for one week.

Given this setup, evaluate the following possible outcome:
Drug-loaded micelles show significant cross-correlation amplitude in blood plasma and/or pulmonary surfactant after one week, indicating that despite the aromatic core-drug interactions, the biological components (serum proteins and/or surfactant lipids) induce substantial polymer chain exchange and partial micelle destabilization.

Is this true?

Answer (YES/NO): NO